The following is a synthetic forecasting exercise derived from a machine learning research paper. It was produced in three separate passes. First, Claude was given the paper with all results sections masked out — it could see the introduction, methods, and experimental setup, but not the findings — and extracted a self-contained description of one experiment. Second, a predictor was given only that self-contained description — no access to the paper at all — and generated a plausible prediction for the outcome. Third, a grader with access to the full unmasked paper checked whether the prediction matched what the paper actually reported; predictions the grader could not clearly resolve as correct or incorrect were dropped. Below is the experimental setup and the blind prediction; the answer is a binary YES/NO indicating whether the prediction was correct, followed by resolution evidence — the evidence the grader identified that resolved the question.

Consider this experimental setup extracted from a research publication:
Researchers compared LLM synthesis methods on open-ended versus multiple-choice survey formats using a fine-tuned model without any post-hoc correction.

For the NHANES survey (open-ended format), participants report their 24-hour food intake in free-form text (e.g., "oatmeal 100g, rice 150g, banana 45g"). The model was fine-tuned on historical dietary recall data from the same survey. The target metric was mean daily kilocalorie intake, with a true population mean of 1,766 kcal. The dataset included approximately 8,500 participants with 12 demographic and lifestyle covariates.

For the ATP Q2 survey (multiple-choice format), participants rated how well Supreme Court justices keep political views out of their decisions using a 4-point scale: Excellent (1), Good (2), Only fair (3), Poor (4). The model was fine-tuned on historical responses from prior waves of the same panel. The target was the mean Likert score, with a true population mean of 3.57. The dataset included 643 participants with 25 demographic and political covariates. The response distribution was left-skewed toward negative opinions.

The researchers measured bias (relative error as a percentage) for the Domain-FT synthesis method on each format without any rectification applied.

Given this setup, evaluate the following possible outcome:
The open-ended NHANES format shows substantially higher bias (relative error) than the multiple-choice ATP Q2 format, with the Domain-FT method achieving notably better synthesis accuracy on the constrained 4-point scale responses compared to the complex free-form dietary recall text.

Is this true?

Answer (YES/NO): NO